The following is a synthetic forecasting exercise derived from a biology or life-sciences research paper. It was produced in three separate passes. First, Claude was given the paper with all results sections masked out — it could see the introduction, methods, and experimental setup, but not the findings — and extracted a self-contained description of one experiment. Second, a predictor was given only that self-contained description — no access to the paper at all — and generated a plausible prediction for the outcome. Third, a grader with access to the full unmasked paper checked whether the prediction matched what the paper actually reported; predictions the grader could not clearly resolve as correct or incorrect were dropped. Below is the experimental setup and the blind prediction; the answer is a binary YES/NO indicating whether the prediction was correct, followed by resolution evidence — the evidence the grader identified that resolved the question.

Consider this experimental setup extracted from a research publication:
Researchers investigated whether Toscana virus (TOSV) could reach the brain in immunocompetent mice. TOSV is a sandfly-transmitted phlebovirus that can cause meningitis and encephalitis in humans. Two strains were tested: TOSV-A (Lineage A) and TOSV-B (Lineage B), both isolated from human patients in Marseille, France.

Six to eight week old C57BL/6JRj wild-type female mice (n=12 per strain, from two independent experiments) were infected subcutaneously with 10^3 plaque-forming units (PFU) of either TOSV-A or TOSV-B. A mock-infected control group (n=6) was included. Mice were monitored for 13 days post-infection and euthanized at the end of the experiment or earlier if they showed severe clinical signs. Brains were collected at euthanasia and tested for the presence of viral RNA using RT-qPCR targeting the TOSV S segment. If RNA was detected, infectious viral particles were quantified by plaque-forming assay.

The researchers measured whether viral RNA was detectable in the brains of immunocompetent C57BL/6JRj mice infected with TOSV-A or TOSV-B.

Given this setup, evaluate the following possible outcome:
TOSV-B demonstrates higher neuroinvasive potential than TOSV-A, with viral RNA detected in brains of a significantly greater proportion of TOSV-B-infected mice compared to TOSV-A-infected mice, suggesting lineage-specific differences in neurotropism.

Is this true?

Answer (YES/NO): NO